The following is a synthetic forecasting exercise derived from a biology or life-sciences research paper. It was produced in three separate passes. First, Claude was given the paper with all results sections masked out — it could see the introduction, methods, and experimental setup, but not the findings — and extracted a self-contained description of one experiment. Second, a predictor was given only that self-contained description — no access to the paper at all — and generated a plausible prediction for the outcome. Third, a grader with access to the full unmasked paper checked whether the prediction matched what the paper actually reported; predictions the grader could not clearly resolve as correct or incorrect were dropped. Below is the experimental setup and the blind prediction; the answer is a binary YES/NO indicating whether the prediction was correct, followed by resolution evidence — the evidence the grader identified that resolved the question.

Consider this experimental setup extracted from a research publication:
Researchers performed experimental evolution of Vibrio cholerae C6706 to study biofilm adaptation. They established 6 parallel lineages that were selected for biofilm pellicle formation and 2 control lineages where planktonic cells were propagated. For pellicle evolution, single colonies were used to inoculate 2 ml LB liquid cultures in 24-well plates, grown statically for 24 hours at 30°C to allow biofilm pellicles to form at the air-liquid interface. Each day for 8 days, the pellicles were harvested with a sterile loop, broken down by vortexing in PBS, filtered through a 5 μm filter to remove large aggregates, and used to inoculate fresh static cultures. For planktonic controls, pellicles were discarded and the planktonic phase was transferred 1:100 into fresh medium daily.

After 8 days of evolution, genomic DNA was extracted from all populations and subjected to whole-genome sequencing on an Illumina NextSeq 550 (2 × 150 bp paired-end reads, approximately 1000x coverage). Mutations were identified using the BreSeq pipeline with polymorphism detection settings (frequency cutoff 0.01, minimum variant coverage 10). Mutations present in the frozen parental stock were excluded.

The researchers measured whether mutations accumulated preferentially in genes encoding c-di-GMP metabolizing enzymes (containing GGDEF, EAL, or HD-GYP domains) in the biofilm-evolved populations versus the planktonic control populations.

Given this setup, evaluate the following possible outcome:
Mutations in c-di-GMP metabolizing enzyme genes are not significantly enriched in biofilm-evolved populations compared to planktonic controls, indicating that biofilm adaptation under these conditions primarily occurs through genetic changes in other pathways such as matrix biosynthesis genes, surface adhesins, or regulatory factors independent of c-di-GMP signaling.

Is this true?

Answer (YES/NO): NO